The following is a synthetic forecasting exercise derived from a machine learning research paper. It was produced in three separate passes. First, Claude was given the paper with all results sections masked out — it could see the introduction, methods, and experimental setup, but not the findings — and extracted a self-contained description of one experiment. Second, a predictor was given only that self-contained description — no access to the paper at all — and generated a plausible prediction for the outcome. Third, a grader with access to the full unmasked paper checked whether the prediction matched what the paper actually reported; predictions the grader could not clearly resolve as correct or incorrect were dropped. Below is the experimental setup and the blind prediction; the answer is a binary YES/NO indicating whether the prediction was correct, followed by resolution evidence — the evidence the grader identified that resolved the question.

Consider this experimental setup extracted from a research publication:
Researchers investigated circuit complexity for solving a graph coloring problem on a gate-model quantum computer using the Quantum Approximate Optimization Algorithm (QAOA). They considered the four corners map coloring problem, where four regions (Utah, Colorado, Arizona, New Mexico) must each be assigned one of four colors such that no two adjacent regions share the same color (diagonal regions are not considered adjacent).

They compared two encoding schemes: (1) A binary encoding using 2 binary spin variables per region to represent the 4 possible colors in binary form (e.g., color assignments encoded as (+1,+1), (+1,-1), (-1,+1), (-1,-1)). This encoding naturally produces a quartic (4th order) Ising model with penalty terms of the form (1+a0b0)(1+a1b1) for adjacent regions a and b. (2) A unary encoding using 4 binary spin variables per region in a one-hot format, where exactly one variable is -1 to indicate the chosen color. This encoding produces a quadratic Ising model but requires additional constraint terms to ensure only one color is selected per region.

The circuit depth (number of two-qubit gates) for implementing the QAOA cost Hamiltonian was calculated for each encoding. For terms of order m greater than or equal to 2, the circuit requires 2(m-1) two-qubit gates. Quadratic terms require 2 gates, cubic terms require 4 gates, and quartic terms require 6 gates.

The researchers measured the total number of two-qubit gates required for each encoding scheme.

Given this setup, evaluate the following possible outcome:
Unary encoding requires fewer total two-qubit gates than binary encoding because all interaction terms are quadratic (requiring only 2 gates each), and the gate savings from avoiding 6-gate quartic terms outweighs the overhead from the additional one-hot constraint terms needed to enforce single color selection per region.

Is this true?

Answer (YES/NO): NO